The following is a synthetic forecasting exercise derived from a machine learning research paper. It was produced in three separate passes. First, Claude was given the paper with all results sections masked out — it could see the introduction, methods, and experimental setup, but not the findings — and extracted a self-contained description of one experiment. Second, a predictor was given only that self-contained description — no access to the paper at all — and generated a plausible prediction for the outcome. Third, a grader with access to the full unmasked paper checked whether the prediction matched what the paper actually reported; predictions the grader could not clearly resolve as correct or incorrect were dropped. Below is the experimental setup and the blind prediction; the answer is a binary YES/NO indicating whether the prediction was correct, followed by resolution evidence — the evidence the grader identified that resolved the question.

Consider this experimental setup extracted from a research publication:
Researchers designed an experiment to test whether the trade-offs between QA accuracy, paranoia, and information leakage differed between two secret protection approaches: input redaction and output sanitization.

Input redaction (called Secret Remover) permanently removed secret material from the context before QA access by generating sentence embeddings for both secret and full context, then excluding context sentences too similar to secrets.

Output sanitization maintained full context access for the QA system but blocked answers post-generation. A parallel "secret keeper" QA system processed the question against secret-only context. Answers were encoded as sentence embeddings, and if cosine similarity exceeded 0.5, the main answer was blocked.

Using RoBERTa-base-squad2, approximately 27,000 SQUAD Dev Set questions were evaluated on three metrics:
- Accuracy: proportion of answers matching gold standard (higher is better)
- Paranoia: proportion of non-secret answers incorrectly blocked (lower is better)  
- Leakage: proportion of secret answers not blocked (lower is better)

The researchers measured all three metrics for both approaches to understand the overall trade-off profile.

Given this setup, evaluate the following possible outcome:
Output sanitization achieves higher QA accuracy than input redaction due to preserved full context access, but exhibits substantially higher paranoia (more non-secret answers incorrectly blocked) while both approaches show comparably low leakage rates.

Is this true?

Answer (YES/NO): NO